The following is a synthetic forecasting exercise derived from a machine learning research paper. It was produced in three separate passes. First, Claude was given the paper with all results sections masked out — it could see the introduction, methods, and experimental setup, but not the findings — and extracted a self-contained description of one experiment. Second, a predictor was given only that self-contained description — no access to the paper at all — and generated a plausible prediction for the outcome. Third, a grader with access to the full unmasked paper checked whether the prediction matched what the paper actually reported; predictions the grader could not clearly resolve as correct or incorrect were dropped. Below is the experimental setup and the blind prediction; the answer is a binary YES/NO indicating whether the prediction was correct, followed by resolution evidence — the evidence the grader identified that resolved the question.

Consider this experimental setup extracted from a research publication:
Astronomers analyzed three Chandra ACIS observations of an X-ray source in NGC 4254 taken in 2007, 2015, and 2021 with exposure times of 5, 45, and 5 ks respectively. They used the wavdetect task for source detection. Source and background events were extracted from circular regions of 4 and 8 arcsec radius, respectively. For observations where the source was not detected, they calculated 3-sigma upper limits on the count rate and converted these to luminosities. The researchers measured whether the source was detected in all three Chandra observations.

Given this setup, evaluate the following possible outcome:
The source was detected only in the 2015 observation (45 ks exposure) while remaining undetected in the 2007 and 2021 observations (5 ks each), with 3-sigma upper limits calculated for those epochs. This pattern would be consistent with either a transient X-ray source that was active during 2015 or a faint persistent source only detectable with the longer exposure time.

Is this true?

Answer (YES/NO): NO